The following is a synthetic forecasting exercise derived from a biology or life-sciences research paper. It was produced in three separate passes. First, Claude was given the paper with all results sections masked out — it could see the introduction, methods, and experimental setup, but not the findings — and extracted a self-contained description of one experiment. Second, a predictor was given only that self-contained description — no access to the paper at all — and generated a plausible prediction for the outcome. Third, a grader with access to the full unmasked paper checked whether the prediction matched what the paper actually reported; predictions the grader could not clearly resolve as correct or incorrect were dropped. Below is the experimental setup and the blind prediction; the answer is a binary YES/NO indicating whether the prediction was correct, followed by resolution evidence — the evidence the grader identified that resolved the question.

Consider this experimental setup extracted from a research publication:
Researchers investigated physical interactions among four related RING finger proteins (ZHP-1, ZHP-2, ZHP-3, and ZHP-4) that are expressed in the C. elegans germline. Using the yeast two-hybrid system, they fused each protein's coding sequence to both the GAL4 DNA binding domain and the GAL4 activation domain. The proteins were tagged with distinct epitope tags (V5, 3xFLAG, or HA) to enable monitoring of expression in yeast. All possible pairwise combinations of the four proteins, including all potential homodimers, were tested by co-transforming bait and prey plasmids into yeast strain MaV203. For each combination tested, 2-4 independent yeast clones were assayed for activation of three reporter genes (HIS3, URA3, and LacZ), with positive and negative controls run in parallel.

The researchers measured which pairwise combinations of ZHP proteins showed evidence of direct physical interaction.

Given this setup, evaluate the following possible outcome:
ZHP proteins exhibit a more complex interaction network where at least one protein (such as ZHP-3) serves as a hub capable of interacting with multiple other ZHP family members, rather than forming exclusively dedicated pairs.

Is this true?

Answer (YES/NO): NO